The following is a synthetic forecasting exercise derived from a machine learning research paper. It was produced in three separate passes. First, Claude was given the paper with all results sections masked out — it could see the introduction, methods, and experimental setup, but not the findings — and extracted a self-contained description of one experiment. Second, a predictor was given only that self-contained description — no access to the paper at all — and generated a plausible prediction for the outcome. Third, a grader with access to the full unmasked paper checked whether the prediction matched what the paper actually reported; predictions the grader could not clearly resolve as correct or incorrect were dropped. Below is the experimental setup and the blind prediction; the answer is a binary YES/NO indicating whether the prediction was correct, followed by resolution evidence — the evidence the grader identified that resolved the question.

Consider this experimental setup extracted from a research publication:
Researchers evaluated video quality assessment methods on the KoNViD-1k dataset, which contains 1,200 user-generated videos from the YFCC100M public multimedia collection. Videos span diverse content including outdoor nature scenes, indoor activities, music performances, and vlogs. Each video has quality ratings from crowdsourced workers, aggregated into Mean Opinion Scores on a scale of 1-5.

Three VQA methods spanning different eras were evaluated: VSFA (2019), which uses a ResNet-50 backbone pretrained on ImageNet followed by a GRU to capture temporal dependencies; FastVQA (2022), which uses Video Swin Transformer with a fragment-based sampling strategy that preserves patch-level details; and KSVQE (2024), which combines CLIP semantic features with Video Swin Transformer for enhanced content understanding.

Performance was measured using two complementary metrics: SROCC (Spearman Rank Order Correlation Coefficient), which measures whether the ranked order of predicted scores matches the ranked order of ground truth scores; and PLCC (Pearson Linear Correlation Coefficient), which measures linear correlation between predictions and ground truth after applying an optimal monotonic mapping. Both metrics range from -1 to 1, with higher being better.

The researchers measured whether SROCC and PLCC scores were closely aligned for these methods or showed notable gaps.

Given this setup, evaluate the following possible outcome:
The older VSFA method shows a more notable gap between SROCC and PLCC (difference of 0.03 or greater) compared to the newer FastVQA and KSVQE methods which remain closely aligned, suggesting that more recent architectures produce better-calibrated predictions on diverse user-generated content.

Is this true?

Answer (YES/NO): NO